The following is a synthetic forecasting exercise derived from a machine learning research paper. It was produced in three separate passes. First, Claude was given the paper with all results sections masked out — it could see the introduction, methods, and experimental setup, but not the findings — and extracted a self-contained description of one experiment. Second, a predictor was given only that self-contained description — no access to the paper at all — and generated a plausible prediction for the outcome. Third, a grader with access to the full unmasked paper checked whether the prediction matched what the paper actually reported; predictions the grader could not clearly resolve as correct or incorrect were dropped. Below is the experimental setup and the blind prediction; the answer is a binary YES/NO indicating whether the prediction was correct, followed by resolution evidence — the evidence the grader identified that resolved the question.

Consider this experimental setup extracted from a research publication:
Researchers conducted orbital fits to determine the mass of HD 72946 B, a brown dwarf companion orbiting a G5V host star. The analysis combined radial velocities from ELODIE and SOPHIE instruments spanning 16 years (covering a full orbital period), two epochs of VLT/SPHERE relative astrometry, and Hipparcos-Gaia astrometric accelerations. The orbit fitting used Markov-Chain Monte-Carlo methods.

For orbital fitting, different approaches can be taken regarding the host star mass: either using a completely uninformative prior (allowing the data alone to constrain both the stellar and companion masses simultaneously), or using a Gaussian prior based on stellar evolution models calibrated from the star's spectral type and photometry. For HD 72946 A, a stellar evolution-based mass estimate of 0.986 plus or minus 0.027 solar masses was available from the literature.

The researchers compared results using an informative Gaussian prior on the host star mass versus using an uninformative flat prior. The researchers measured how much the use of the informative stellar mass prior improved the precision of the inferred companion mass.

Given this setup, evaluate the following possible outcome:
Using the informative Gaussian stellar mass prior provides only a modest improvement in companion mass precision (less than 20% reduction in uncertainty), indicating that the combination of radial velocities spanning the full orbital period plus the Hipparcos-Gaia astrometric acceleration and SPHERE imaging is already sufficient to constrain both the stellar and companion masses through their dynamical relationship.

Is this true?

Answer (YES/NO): NO